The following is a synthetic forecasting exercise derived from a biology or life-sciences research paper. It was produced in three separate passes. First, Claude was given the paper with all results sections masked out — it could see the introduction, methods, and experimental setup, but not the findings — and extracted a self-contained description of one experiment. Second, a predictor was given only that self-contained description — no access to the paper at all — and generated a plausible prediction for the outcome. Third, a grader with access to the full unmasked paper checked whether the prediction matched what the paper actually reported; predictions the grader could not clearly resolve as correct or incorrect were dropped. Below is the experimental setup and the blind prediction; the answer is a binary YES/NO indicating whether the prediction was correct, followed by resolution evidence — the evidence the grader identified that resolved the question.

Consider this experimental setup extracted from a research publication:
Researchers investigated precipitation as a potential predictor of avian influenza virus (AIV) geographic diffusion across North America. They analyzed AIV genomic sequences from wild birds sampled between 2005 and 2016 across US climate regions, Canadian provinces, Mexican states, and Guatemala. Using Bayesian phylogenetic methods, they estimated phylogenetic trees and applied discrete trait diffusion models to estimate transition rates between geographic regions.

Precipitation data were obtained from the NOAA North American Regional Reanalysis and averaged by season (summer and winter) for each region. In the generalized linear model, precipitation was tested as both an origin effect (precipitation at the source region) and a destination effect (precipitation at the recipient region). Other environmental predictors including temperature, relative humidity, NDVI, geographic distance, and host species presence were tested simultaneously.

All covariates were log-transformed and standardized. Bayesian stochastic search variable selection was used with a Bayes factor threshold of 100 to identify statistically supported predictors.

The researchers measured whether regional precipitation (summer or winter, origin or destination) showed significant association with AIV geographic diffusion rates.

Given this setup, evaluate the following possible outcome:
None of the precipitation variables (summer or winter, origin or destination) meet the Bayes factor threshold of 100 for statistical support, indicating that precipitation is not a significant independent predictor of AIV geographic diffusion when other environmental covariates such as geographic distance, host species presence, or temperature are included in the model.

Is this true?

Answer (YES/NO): NO